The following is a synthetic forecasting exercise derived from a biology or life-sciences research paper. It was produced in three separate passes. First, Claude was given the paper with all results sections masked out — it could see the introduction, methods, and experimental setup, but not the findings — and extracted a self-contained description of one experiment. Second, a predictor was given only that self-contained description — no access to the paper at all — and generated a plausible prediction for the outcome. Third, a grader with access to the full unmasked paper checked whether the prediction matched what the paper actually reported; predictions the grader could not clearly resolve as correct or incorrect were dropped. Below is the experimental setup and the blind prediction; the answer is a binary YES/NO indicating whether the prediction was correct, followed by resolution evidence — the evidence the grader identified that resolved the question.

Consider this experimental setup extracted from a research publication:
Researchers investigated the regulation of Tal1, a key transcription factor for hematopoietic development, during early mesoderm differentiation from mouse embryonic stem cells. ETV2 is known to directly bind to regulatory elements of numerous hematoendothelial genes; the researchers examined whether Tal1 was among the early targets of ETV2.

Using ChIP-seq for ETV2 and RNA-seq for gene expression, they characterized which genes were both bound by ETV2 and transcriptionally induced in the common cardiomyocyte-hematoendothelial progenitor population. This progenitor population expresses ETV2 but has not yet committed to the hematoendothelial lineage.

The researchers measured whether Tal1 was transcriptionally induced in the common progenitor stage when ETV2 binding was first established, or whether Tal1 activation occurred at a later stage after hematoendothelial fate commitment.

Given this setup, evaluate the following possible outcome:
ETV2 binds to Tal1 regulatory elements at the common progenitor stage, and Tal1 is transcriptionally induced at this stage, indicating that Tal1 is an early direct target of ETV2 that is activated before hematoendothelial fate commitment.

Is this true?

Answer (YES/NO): YES